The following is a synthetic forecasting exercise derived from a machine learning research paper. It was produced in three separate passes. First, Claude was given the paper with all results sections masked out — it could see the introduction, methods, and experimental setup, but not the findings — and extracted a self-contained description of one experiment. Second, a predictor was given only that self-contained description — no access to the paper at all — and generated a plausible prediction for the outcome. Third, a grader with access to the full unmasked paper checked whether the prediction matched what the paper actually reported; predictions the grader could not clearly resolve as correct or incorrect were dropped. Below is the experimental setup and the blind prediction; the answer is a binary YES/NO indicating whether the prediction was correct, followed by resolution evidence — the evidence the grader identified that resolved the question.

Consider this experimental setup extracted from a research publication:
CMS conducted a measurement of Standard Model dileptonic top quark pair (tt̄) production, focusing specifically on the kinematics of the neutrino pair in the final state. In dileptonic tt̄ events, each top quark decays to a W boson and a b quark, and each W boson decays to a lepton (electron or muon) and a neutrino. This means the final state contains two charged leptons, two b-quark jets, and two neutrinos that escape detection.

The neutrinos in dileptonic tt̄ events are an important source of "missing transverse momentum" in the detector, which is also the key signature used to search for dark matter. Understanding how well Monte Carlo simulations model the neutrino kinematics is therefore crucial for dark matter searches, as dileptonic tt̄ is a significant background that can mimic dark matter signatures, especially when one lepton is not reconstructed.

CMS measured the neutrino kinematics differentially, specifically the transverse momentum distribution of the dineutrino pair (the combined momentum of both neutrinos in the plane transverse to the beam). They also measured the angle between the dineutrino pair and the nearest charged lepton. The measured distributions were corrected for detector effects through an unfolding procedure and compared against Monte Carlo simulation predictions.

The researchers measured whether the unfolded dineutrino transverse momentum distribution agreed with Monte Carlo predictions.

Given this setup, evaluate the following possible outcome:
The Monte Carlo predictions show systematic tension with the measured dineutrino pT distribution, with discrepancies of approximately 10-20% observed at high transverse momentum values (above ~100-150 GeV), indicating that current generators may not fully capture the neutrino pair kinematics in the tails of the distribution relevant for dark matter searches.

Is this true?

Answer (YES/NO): NO